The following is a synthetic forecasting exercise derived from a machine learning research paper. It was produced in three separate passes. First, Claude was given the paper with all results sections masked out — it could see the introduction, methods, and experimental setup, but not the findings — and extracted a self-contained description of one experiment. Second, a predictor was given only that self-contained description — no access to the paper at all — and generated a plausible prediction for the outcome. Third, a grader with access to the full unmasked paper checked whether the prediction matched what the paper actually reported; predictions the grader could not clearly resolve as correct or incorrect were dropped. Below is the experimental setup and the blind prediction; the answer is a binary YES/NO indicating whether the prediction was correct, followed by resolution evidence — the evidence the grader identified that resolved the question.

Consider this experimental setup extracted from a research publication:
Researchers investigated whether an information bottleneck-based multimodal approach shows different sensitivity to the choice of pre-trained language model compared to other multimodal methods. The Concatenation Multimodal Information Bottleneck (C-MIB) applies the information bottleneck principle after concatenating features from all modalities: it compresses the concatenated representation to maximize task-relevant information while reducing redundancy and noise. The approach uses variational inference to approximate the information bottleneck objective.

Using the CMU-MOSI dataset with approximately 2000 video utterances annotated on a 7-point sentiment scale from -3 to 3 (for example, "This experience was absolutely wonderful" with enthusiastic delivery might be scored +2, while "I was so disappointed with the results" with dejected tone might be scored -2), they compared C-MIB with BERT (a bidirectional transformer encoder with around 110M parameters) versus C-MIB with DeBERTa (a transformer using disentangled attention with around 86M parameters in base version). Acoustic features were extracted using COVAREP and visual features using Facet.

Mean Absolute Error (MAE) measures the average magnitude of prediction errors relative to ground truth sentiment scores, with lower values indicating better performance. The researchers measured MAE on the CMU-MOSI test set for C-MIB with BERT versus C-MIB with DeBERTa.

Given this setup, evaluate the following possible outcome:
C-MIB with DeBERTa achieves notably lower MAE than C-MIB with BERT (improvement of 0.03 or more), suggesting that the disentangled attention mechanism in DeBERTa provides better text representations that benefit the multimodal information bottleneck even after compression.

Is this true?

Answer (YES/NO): YES